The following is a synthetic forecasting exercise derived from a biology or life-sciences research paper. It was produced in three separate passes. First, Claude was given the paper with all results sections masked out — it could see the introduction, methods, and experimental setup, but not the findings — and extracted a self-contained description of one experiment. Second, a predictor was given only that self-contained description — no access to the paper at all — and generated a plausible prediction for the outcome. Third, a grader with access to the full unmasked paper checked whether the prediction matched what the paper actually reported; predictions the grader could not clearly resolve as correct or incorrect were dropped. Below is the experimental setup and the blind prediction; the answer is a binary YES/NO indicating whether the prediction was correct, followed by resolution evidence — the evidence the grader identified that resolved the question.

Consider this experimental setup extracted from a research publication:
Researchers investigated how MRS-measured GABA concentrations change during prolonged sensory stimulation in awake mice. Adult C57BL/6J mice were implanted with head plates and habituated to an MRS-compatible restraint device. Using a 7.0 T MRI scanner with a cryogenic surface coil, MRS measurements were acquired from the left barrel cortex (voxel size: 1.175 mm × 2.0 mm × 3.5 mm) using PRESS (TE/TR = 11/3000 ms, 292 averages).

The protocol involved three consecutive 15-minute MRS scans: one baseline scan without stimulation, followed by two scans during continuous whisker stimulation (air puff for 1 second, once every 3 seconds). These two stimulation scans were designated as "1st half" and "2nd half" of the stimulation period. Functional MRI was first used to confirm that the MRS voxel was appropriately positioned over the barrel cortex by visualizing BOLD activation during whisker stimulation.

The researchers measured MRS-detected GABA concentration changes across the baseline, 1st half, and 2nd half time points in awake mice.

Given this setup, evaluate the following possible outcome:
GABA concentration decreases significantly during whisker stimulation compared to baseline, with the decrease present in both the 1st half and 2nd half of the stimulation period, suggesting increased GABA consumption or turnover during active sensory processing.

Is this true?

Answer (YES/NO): NO